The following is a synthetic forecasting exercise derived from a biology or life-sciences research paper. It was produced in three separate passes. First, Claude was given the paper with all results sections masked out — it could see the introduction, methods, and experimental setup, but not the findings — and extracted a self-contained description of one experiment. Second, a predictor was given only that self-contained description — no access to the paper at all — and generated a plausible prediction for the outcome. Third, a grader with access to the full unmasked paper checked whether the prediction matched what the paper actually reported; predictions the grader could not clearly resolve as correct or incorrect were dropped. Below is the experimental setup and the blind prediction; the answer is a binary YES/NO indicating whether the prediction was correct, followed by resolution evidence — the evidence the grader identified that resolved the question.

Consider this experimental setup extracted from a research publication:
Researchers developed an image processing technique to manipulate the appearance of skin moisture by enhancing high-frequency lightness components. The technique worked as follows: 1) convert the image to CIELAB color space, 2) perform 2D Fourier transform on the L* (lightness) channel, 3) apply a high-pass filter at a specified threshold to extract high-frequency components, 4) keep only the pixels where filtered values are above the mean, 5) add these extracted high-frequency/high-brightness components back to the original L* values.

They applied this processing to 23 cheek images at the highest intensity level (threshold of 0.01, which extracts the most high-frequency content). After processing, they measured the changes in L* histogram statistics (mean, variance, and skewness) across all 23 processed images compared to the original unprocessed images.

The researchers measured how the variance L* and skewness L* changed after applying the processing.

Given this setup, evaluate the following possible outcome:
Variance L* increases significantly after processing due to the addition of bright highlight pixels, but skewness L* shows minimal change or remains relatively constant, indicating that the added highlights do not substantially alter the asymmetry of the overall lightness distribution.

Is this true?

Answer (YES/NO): NO